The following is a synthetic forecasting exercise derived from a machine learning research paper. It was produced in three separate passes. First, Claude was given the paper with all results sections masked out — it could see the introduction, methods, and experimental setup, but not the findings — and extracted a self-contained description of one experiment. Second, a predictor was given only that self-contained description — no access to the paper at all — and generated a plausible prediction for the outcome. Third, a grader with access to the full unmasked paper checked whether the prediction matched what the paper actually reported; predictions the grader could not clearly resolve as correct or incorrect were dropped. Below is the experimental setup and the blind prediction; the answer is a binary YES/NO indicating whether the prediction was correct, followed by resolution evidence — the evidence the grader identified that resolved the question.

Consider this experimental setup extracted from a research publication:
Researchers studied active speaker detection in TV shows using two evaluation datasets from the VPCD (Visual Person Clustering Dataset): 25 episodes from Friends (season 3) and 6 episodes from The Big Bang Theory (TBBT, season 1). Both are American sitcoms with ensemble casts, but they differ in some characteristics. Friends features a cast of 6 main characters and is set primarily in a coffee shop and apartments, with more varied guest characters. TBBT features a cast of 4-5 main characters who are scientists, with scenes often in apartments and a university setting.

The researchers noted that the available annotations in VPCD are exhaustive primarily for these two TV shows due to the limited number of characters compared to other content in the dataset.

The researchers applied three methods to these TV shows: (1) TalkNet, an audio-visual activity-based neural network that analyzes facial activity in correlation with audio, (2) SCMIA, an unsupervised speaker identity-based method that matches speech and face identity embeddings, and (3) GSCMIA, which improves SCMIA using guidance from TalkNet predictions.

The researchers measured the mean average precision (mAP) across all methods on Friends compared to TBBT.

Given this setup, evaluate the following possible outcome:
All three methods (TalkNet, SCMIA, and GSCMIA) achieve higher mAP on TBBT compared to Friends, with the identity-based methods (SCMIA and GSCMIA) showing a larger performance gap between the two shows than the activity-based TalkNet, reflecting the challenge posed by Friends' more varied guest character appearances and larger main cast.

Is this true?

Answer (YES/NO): NO